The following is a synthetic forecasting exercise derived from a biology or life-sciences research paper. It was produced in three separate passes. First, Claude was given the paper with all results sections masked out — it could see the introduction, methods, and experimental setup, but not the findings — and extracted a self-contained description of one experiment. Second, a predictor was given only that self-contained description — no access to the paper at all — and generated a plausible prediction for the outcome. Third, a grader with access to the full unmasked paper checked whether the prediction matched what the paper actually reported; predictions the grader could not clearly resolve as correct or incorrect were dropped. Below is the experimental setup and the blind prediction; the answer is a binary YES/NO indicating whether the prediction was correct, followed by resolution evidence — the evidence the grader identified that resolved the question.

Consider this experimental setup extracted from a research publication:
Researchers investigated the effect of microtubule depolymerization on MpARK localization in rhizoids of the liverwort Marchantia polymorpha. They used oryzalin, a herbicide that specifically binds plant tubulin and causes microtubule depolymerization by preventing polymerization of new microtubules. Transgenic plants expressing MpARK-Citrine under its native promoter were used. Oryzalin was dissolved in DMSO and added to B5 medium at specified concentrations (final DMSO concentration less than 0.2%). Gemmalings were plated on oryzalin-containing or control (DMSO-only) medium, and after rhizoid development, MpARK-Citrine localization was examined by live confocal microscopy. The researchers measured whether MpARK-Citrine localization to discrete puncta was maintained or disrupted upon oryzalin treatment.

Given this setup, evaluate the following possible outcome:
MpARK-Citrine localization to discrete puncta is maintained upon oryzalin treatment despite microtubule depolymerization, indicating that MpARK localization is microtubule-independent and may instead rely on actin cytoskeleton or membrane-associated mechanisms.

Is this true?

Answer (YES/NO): NO